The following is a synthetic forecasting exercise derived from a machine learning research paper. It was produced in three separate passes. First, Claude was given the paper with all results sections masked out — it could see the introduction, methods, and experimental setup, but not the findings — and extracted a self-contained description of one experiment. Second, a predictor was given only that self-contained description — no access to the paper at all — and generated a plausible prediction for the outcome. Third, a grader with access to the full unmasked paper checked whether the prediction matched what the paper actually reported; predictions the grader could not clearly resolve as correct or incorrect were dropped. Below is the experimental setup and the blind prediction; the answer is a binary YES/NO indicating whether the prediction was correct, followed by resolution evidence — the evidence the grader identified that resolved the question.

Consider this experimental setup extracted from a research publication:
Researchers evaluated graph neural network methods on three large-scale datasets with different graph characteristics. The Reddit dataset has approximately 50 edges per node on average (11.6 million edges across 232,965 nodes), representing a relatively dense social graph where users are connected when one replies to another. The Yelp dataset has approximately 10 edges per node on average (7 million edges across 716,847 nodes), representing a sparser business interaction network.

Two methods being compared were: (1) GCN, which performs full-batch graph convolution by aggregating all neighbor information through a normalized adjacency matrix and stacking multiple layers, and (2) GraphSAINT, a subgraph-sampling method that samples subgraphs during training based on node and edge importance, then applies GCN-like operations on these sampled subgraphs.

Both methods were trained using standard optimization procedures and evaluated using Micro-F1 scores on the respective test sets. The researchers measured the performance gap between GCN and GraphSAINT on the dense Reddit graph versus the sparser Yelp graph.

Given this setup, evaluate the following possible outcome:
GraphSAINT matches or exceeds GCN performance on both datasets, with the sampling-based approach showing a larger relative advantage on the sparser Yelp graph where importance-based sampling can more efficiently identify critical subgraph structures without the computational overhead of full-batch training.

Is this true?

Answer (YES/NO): YES